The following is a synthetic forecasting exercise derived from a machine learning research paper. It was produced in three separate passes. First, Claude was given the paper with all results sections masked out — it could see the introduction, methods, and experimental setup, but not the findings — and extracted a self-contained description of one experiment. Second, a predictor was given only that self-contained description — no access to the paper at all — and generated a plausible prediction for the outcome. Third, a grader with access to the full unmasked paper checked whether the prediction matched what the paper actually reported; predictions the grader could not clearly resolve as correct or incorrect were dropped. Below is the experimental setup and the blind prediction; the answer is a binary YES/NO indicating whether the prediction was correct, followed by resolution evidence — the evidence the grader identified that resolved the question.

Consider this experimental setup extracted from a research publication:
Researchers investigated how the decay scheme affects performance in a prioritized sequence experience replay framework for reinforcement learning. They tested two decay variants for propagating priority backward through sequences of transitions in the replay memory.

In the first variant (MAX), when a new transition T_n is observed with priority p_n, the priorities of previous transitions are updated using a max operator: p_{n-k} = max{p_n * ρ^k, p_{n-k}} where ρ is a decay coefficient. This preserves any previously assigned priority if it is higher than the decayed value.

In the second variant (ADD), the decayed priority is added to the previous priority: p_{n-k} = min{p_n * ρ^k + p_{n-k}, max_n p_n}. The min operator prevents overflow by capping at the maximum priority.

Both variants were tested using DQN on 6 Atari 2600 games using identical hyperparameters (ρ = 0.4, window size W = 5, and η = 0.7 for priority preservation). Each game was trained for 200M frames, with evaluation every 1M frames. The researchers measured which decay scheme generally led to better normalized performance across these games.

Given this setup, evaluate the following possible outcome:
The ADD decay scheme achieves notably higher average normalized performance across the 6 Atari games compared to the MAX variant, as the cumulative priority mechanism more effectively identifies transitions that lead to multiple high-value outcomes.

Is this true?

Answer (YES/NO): NO